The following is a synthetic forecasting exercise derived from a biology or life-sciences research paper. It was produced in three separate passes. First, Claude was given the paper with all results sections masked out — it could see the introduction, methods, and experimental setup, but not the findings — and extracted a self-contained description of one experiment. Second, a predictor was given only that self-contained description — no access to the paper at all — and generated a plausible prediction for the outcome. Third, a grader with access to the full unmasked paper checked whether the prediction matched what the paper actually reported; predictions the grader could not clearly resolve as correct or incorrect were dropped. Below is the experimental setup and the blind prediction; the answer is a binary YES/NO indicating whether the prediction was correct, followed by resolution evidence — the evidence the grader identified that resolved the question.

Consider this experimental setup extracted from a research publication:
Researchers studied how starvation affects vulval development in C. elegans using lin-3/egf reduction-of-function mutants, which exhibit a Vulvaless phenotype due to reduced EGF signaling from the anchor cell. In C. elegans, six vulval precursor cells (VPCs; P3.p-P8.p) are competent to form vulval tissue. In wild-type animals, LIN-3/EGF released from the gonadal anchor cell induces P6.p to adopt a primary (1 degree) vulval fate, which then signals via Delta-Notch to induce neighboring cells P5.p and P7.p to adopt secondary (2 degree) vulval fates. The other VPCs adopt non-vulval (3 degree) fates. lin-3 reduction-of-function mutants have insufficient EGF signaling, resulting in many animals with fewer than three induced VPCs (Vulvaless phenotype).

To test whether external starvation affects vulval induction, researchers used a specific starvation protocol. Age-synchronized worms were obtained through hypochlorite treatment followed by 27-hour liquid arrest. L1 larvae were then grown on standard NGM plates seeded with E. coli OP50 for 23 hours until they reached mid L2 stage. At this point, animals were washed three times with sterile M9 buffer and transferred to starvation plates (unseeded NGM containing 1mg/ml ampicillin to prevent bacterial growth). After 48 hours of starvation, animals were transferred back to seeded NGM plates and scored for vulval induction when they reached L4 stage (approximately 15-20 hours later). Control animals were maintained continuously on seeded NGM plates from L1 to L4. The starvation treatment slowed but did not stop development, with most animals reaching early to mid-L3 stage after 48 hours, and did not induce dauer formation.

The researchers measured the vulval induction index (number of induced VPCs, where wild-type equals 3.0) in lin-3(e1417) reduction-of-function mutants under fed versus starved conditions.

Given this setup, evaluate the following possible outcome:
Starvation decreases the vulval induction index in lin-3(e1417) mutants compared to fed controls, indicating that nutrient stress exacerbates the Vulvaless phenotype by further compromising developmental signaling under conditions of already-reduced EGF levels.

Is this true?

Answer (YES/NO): NO